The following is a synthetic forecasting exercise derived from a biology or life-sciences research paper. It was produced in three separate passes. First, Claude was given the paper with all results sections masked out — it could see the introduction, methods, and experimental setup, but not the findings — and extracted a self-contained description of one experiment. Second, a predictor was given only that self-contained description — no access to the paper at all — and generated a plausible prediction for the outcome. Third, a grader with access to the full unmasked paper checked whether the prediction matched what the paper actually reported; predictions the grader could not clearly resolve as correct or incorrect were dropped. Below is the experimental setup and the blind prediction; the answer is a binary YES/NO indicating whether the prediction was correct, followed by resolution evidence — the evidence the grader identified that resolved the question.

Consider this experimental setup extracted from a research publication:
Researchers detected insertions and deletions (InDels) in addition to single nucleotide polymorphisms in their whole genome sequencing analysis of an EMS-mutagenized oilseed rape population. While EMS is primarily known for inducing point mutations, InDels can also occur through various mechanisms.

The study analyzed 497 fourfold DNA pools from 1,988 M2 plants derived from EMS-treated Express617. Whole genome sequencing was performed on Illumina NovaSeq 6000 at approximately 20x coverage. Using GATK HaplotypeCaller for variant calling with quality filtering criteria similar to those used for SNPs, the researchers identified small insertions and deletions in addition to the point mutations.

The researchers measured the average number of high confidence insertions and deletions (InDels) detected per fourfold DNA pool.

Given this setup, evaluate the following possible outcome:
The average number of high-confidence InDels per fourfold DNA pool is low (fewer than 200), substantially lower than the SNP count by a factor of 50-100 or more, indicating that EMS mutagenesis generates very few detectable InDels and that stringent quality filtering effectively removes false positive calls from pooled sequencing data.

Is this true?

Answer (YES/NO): NO